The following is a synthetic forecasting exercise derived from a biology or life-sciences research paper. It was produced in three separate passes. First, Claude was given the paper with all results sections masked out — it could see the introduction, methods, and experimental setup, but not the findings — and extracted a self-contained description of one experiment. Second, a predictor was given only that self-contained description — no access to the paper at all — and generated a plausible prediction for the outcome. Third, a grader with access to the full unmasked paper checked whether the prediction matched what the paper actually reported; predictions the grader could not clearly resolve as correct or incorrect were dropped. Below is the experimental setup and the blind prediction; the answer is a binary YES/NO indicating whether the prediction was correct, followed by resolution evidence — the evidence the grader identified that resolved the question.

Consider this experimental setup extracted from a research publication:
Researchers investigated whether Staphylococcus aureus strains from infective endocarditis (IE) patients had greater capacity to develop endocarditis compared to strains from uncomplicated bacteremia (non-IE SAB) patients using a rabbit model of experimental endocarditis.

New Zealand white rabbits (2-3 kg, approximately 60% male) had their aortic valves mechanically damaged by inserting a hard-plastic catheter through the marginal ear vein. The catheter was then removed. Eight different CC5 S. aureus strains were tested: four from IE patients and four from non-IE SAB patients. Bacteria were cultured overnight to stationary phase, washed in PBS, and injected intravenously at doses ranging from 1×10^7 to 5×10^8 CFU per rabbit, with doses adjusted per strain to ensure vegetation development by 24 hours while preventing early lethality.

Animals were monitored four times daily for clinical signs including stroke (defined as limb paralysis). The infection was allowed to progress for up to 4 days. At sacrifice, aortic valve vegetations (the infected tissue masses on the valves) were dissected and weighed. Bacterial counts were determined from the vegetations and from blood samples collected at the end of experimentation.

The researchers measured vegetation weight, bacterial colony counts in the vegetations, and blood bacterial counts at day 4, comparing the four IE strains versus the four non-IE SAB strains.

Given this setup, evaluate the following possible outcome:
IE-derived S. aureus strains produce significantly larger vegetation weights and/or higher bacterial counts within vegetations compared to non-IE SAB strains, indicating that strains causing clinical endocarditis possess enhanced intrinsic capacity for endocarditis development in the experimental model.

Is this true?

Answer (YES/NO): NO